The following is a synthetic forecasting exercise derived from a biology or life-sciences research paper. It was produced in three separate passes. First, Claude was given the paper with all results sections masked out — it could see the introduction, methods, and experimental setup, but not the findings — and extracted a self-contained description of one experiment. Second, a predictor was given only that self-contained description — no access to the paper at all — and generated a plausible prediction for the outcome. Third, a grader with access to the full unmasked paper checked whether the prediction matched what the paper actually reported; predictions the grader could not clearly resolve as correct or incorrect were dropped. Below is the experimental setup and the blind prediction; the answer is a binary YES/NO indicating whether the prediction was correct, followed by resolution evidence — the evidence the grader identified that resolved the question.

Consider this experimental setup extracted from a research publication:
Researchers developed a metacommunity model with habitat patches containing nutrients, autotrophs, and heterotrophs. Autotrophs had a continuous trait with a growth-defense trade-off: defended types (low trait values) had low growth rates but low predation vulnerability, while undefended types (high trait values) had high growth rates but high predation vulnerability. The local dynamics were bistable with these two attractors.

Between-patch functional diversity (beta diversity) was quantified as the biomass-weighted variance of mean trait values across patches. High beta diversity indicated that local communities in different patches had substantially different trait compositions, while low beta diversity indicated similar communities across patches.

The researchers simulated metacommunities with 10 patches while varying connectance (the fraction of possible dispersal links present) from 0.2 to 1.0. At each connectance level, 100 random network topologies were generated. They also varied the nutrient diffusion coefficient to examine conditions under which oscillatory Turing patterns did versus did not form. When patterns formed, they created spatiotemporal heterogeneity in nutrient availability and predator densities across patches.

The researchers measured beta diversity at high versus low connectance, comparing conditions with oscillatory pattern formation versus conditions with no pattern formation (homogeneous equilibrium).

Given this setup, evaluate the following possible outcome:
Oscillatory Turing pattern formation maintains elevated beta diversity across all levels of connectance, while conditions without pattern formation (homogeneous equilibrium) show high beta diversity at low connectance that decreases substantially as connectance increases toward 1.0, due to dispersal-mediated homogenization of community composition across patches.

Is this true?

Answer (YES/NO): NO